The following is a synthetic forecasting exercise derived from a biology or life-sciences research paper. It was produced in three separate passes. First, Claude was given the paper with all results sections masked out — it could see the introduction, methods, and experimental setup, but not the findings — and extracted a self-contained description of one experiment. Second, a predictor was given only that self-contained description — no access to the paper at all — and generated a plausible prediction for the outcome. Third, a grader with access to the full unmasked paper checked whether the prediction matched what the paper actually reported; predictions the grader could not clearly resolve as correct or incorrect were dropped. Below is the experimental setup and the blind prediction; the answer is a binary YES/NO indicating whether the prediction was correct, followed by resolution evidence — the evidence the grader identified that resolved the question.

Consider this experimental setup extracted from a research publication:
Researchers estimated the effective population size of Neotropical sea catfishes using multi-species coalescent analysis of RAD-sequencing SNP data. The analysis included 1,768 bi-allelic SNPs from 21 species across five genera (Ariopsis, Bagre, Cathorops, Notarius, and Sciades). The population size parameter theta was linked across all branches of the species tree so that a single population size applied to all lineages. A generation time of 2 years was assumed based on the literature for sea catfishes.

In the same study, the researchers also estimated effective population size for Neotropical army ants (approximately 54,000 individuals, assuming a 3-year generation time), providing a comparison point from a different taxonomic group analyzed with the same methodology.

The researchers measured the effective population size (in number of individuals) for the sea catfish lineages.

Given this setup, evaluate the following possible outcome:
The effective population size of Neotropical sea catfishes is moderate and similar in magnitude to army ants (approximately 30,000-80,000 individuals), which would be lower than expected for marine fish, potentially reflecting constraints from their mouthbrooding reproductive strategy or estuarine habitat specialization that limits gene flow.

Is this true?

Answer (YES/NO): NO